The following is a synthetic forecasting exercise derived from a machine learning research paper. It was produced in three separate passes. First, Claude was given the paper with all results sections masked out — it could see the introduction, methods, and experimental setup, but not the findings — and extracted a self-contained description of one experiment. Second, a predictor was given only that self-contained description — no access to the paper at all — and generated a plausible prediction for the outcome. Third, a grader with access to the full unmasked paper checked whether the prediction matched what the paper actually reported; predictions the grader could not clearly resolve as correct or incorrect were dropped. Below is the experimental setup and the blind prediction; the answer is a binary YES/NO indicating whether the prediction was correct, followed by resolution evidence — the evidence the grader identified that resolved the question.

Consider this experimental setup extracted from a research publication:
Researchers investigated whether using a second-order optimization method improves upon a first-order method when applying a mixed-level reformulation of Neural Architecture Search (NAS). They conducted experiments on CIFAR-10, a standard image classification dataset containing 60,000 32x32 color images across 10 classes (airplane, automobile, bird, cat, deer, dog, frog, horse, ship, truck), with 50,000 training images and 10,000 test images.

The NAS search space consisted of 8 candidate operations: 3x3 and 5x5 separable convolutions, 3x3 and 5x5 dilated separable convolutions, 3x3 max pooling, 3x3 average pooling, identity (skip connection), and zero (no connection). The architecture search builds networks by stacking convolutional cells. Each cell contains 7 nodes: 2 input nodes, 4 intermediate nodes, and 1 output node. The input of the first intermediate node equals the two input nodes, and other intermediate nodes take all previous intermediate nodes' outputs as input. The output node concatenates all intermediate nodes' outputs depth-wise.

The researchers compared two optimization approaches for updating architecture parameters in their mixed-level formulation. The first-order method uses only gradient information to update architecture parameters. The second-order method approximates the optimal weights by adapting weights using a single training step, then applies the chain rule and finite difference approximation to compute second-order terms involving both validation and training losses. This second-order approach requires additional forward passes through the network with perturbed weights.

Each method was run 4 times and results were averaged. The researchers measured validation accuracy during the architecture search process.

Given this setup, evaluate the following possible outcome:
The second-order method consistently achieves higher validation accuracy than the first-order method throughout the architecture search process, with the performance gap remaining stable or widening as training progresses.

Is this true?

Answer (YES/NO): NO